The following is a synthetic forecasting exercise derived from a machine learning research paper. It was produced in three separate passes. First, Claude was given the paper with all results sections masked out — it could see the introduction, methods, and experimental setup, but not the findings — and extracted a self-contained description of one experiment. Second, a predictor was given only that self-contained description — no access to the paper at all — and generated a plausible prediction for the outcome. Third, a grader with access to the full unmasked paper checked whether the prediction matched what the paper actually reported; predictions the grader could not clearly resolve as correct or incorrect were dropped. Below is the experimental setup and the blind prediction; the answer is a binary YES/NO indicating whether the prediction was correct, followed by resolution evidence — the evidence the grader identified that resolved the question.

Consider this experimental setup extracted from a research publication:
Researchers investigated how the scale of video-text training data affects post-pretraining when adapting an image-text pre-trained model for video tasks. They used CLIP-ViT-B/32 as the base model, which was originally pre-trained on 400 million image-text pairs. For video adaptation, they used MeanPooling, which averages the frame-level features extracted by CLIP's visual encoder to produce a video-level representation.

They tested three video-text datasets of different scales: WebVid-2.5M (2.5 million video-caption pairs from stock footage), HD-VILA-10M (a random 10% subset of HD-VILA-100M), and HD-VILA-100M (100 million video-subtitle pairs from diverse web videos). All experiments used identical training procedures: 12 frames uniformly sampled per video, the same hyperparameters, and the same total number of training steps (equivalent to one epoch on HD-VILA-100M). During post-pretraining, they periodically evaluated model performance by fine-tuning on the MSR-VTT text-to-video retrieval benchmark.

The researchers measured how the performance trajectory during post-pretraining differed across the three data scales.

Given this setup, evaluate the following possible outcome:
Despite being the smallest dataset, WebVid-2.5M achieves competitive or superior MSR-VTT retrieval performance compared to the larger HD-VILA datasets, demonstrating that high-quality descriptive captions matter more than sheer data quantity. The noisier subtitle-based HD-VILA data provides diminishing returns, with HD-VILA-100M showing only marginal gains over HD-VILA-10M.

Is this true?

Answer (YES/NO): NO